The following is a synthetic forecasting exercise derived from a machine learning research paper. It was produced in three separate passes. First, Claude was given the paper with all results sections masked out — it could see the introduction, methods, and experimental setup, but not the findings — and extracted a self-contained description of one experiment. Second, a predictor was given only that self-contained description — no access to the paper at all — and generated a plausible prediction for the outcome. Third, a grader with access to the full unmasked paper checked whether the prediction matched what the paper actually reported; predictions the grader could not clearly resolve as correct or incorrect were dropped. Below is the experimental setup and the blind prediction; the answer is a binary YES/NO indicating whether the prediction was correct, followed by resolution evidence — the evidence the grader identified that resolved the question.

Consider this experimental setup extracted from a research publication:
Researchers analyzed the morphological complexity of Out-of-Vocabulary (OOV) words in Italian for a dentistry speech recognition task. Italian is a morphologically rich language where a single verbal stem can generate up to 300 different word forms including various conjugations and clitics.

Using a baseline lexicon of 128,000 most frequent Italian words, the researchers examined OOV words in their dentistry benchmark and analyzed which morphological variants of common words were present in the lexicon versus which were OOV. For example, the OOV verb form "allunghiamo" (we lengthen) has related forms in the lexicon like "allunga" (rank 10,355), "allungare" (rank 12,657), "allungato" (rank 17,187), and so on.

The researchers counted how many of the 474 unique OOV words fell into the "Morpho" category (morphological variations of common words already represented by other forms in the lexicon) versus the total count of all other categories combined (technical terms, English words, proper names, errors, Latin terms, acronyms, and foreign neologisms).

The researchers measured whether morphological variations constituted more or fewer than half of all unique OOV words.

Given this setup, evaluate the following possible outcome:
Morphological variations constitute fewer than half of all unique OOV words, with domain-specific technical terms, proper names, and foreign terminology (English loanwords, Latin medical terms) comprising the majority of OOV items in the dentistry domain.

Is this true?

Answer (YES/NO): YES